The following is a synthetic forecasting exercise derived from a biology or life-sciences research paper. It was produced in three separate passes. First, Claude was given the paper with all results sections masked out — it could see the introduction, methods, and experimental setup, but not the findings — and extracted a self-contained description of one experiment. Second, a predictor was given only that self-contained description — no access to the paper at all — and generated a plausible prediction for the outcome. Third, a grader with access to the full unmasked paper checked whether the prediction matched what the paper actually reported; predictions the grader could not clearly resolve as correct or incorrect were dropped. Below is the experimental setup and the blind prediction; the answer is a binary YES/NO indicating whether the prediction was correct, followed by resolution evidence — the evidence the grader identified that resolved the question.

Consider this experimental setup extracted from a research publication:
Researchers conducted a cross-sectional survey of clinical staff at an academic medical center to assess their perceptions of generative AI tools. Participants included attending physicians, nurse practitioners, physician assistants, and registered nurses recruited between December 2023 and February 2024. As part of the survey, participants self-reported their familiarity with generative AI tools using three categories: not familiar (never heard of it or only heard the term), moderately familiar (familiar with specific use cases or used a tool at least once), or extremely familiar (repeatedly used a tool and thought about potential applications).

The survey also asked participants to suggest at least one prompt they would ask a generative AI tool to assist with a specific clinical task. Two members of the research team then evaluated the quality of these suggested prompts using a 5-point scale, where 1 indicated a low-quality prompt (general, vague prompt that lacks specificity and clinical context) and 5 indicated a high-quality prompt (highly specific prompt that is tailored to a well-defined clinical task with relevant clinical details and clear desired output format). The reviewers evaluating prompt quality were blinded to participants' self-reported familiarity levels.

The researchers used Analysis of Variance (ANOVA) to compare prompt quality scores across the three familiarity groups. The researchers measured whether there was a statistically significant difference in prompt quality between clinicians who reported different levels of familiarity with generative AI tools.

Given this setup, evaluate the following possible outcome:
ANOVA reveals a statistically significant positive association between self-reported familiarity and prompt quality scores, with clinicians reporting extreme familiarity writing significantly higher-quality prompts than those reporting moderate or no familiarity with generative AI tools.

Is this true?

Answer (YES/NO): NO